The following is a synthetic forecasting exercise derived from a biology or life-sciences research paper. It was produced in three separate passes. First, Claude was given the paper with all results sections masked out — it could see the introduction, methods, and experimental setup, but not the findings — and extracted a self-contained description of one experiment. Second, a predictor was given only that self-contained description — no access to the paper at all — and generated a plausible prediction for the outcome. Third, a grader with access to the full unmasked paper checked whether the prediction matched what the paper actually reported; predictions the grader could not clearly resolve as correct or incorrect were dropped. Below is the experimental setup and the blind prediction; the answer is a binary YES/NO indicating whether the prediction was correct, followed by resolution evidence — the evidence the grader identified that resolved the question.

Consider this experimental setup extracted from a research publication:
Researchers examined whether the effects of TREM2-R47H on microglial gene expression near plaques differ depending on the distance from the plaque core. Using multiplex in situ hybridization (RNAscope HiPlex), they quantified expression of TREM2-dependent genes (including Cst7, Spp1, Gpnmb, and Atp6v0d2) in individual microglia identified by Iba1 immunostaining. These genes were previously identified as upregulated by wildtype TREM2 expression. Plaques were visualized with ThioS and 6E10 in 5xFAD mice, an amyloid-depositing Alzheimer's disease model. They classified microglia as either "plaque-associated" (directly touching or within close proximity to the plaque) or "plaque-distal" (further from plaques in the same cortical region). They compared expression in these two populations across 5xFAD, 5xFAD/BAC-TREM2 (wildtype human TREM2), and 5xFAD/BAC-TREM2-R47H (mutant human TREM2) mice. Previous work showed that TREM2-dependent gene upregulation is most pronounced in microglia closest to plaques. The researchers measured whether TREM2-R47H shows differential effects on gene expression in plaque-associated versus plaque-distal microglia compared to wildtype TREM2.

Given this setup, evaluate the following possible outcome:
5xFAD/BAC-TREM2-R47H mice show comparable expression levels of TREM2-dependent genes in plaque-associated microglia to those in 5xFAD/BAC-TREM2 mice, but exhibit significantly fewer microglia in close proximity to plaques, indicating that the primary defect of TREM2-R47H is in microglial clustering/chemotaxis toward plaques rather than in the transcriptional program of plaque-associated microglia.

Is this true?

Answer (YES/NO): NO